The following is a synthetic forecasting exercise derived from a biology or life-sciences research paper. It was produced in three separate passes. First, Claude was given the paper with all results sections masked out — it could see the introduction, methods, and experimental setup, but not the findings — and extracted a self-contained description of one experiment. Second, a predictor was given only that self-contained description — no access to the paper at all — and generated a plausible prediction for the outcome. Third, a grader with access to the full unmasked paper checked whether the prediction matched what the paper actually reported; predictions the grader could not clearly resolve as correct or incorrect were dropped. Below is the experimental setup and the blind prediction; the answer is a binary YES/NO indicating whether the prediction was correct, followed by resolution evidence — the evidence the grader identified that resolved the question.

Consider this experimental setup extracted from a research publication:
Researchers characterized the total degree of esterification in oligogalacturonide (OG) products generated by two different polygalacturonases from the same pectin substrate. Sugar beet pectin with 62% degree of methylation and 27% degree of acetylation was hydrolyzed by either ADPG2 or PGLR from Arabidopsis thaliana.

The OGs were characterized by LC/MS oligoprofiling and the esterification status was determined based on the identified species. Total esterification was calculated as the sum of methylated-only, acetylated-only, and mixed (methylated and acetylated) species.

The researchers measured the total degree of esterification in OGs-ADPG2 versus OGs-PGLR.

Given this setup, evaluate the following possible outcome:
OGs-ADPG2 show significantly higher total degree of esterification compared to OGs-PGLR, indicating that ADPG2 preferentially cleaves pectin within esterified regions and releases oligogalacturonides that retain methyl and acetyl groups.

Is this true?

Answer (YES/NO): YES